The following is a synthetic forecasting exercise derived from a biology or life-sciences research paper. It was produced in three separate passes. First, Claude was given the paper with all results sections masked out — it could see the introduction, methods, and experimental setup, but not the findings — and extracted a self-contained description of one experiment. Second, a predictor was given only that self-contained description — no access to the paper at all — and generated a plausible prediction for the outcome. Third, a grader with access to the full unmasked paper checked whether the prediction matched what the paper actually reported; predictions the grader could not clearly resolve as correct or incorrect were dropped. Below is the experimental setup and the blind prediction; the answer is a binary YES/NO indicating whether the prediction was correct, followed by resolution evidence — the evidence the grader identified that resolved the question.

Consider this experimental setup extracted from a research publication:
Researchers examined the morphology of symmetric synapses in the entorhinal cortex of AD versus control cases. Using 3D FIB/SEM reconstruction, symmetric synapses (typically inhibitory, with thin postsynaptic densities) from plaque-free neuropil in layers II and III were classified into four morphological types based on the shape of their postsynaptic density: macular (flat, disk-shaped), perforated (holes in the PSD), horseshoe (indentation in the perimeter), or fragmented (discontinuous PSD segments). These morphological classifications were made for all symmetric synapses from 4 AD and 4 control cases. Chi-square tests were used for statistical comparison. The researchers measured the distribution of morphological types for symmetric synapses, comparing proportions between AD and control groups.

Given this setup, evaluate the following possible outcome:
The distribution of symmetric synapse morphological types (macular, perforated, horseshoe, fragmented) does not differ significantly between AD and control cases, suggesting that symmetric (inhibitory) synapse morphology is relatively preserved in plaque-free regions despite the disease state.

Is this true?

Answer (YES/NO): YES